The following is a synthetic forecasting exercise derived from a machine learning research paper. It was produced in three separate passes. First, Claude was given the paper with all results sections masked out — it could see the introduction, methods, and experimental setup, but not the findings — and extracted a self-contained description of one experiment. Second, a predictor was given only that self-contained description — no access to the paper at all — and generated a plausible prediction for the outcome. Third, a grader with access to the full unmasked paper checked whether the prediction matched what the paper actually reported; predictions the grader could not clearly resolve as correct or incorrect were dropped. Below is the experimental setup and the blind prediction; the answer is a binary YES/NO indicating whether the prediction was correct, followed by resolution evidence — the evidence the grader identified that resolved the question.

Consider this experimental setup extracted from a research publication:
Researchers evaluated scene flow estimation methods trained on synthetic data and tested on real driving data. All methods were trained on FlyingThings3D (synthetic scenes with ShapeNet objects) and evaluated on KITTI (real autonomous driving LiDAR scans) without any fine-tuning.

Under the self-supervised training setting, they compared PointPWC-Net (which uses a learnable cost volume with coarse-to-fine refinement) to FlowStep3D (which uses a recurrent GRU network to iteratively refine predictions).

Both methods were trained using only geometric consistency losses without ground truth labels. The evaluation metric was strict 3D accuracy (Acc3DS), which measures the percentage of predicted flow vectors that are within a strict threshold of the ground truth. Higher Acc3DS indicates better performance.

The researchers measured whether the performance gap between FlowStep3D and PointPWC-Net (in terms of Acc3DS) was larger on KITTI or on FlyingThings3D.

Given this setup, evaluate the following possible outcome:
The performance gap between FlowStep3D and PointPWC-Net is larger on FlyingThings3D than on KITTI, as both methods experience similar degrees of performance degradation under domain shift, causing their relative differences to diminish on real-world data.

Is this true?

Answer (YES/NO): NO